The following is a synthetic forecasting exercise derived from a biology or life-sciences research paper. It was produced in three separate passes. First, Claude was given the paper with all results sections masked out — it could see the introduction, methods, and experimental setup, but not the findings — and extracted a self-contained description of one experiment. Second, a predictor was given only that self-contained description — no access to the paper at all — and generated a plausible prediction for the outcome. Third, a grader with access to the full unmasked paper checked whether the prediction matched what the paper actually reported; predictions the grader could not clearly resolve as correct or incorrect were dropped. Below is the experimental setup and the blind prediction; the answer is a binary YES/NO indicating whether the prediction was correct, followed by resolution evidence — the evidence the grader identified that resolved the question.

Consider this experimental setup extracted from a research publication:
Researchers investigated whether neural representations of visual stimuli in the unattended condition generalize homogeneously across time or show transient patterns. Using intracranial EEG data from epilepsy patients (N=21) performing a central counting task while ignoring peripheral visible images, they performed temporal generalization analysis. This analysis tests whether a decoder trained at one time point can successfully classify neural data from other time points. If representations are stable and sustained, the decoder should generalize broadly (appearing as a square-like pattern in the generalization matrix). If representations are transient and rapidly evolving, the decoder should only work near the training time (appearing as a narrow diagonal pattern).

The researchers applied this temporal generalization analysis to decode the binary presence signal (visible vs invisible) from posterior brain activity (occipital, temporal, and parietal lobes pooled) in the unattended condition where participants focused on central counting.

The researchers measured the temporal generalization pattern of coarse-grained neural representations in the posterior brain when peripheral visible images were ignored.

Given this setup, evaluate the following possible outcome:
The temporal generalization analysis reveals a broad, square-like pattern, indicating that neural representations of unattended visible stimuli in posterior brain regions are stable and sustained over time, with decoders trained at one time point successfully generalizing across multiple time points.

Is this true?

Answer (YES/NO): YES